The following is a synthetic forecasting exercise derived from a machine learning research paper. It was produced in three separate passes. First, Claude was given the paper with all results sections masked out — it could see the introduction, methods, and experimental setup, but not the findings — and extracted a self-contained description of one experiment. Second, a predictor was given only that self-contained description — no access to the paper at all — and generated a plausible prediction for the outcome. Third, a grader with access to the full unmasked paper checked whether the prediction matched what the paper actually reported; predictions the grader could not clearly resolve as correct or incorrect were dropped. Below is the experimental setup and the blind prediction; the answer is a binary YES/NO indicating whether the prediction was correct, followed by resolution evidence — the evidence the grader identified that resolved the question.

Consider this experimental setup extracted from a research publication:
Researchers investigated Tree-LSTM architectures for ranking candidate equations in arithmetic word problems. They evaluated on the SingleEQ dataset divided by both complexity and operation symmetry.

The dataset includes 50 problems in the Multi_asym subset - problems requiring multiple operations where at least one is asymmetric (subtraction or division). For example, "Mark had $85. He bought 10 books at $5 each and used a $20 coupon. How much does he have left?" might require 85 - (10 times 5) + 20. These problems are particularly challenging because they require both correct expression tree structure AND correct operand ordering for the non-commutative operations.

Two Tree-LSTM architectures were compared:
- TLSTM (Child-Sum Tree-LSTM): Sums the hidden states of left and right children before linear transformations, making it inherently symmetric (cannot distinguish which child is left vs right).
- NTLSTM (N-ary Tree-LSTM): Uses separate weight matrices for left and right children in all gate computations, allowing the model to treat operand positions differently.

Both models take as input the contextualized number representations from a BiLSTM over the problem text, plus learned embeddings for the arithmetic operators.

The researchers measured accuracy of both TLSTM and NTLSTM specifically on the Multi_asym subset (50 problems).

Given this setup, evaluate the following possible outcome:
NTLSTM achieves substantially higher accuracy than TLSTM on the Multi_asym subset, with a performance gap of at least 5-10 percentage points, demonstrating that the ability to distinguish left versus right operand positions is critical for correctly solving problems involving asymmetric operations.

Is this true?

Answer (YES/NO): NO